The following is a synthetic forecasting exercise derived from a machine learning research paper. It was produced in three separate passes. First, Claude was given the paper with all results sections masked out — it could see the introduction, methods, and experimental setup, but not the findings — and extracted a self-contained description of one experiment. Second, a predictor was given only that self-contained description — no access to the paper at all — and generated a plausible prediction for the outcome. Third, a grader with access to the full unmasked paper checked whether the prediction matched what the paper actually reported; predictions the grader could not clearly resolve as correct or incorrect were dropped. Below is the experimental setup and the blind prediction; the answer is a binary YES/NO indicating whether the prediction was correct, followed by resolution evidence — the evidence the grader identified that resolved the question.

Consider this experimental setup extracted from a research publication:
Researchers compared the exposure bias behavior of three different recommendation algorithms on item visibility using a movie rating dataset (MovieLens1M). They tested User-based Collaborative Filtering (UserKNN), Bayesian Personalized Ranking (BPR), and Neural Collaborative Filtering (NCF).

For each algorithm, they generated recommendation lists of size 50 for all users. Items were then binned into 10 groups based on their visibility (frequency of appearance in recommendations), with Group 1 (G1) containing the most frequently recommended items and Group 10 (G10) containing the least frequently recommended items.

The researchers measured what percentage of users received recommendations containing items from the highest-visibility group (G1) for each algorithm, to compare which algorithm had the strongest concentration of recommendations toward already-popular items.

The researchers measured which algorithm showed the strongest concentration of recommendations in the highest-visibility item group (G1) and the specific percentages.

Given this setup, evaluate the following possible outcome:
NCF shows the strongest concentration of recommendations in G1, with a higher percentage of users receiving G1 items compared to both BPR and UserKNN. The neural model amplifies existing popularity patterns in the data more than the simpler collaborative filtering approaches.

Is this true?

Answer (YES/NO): NO